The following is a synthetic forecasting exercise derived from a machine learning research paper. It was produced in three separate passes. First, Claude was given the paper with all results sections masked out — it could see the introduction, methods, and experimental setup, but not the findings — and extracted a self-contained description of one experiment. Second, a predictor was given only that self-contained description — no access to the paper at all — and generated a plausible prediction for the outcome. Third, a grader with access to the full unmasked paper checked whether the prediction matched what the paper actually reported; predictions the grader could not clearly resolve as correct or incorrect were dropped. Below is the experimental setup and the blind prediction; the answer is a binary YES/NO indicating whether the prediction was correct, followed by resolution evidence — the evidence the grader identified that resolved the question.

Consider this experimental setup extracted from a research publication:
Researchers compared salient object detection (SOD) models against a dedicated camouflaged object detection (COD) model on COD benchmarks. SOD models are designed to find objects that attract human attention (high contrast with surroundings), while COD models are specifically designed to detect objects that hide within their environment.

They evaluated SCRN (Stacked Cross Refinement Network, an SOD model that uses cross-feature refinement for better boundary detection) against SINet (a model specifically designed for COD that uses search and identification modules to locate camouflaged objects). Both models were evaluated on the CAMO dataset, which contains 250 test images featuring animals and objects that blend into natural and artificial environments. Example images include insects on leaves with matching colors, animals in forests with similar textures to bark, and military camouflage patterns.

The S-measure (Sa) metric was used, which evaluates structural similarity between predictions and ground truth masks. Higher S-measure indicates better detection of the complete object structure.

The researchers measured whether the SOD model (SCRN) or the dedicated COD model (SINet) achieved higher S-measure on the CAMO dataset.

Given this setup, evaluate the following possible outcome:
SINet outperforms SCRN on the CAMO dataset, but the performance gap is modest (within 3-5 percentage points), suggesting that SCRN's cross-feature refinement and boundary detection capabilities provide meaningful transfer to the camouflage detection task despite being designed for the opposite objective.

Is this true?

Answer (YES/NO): NO